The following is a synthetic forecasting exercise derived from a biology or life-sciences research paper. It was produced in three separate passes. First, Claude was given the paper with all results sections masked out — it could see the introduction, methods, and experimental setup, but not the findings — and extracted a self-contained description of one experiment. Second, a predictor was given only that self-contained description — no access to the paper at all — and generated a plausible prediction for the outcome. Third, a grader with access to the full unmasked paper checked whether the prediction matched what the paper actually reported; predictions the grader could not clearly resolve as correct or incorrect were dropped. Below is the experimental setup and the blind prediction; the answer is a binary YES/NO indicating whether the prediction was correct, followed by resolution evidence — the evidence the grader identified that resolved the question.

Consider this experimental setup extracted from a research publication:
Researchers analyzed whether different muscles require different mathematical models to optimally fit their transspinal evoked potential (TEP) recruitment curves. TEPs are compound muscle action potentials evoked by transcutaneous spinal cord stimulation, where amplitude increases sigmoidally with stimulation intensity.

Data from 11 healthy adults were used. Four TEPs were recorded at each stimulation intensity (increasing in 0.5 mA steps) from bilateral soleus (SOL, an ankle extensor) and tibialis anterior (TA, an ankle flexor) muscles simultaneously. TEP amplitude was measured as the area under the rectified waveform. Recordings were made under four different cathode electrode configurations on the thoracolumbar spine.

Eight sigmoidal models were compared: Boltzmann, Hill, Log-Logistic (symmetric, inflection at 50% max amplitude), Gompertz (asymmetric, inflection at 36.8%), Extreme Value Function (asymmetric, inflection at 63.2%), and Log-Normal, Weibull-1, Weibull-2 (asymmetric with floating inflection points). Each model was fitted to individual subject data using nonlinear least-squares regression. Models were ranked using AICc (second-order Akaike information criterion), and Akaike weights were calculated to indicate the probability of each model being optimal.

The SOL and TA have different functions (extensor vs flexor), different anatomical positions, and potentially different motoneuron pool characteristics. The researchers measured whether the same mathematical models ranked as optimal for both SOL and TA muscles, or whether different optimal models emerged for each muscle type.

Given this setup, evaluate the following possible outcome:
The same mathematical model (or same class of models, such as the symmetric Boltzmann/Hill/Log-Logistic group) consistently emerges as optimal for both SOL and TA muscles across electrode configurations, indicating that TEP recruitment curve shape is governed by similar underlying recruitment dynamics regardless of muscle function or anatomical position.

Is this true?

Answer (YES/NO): NO